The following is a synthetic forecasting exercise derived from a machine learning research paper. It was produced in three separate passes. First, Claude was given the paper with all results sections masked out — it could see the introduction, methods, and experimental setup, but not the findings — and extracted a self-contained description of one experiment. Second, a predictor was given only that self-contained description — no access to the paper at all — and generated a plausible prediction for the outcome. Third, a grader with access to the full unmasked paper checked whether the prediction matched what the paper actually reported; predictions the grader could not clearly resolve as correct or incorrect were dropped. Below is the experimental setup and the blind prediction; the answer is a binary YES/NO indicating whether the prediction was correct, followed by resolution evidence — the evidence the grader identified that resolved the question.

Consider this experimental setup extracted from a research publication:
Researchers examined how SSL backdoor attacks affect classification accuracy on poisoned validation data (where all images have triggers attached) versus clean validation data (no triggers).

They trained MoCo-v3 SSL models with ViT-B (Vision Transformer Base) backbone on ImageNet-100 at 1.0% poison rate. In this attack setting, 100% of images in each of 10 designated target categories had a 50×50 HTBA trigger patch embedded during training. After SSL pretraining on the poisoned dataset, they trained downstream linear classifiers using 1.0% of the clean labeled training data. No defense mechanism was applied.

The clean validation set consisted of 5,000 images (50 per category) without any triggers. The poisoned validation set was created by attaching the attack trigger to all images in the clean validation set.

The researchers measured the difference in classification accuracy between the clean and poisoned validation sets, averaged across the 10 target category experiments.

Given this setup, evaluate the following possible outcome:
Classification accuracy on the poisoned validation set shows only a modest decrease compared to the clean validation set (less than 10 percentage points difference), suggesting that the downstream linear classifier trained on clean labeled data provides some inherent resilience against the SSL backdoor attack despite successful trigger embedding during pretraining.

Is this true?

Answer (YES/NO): NO